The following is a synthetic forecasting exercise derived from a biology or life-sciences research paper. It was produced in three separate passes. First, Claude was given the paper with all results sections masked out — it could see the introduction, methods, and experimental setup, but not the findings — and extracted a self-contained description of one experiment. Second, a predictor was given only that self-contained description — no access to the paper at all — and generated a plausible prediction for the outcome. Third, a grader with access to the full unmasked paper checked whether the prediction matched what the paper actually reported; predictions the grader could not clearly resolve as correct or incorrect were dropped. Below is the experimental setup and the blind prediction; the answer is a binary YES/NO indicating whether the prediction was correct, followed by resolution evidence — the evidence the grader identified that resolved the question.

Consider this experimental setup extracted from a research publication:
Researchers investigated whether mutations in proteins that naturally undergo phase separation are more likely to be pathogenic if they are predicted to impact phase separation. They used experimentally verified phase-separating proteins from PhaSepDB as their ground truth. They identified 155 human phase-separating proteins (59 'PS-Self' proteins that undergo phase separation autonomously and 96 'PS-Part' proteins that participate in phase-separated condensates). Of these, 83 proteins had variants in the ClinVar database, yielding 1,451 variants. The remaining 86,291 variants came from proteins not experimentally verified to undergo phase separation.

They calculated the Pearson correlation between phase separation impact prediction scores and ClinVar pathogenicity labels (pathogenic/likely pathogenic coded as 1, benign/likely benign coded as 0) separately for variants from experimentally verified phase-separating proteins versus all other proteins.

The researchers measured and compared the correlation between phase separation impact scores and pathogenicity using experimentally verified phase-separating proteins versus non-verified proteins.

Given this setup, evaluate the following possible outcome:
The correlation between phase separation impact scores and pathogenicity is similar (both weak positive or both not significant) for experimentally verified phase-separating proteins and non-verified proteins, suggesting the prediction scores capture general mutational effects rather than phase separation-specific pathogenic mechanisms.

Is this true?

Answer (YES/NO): NO